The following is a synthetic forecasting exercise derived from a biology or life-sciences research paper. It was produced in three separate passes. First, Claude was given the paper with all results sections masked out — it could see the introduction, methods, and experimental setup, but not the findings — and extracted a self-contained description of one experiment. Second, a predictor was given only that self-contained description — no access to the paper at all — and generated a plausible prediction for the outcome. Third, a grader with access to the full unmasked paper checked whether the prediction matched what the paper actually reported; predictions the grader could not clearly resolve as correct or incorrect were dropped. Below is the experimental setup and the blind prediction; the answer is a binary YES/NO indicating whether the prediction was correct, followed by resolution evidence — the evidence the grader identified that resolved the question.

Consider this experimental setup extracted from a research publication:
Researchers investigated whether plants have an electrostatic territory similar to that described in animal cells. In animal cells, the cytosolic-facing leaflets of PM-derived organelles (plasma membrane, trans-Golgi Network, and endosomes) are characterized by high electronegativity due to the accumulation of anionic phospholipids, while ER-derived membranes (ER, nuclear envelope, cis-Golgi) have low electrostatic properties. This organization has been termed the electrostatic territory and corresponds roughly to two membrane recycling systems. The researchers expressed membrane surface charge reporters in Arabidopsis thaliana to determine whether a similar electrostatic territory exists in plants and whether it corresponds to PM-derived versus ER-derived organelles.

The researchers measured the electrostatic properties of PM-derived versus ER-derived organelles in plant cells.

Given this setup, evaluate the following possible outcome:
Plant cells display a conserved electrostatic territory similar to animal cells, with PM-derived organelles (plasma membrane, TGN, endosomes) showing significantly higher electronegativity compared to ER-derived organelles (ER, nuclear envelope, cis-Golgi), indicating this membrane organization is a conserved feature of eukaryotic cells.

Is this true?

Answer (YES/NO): YES